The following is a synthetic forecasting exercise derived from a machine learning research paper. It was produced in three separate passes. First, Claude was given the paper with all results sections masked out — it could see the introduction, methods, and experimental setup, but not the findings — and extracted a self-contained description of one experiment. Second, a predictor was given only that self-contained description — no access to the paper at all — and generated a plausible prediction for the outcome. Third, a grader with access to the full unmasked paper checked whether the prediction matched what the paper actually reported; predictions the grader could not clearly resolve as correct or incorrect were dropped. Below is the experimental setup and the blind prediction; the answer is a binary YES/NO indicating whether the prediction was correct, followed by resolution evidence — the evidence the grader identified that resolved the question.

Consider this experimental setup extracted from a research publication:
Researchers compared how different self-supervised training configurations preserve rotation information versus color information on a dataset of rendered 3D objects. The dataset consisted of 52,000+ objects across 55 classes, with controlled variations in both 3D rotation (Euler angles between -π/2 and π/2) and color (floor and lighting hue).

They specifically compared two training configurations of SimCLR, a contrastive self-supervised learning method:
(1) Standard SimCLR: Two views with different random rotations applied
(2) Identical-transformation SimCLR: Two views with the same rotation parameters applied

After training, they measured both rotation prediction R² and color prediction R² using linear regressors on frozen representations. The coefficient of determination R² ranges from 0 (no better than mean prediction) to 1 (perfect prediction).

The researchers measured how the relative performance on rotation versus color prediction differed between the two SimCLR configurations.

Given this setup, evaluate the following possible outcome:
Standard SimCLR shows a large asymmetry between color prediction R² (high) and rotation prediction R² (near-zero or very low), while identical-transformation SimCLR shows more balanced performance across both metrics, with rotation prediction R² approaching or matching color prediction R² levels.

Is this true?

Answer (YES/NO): NO